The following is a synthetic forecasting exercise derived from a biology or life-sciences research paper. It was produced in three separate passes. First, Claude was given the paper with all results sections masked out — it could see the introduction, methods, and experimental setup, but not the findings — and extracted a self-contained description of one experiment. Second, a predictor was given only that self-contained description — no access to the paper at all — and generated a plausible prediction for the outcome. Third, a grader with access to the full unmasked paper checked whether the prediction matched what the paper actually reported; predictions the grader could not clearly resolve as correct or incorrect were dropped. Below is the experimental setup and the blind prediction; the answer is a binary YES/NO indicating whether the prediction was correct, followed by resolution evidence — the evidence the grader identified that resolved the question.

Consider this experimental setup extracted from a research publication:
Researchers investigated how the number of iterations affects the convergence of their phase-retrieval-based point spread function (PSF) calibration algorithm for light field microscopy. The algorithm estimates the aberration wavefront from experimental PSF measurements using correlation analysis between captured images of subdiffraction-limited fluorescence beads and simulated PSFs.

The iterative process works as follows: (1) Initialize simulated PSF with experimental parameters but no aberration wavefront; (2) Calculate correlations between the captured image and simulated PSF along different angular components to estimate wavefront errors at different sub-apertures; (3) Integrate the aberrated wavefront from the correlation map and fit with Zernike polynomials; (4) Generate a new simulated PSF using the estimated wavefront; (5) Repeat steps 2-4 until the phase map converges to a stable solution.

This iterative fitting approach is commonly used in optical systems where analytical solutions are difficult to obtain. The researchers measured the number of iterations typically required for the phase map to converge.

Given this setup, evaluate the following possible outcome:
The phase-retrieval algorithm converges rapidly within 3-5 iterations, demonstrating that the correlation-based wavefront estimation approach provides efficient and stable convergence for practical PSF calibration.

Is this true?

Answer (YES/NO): YES